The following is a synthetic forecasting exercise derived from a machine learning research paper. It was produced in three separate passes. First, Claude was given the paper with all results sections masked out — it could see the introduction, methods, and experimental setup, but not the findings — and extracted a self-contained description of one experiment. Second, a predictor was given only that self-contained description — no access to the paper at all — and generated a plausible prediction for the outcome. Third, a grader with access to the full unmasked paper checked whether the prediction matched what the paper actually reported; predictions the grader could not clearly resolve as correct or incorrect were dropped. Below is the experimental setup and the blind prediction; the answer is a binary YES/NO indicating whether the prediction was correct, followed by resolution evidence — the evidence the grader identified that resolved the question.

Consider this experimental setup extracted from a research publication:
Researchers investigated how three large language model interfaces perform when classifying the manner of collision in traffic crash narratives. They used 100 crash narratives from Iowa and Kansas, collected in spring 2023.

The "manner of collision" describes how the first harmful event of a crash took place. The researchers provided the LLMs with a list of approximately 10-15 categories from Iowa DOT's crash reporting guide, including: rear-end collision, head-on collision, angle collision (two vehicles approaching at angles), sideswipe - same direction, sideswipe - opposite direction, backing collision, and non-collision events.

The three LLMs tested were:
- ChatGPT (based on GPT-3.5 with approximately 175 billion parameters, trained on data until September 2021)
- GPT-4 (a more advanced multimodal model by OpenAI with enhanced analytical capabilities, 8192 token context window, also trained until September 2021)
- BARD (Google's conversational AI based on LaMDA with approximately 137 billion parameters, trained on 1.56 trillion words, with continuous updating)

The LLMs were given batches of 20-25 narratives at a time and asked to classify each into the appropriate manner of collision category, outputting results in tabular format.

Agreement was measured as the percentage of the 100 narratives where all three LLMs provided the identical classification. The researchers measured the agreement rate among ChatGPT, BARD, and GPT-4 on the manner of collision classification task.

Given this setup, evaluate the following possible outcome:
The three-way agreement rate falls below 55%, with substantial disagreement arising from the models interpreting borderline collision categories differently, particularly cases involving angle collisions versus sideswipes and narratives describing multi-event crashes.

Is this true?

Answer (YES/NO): NO